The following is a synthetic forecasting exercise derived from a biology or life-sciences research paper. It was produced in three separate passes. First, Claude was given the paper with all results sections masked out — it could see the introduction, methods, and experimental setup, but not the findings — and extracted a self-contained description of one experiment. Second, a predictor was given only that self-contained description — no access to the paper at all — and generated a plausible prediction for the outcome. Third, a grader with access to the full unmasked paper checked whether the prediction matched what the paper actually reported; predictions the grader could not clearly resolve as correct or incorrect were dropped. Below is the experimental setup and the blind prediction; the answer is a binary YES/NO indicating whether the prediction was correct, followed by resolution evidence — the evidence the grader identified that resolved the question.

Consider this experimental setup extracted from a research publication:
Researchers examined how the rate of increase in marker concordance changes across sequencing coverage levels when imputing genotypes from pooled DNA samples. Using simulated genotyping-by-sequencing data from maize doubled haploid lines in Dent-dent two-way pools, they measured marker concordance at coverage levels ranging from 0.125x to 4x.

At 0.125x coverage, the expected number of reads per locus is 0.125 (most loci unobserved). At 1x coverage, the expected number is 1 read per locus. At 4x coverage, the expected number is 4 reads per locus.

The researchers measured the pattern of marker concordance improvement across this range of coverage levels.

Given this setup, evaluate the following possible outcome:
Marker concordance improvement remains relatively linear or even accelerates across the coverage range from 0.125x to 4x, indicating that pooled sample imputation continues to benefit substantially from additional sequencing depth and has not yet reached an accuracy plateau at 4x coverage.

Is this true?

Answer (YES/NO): NO